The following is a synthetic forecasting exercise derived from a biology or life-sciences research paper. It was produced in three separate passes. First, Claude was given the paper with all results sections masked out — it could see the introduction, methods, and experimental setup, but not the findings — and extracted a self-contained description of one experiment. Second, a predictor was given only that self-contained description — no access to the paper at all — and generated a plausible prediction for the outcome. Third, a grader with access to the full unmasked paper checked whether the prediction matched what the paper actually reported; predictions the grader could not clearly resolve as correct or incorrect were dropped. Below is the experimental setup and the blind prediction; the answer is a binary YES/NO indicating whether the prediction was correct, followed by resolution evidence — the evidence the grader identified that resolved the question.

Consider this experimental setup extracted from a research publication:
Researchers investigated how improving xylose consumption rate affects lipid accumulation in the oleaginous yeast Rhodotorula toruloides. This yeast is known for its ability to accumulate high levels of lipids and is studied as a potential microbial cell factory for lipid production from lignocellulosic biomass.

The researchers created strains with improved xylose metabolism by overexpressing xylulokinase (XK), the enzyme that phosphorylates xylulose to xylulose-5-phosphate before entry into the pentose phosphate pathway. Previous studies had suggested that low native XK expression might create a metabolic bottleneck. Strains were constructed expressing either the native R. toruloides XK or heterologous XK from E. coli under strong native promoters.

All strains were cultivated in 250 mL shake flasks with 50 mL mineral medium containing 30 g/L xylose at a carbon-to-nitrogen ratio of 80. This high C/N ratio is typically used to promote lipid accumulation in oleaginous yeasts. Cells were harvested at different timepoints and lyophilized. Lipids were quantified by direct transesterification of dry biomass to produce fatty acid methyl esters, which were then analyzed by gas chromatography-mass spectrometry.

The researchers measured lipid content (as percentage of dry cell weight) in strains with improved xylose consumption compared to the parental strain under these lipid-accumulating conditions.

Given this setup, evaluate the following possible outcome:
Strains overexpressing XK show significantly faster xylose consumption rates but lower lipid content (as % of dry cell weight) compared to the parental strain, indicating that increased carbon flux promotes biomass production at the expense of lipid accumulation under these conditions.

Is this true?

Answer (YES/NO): YES